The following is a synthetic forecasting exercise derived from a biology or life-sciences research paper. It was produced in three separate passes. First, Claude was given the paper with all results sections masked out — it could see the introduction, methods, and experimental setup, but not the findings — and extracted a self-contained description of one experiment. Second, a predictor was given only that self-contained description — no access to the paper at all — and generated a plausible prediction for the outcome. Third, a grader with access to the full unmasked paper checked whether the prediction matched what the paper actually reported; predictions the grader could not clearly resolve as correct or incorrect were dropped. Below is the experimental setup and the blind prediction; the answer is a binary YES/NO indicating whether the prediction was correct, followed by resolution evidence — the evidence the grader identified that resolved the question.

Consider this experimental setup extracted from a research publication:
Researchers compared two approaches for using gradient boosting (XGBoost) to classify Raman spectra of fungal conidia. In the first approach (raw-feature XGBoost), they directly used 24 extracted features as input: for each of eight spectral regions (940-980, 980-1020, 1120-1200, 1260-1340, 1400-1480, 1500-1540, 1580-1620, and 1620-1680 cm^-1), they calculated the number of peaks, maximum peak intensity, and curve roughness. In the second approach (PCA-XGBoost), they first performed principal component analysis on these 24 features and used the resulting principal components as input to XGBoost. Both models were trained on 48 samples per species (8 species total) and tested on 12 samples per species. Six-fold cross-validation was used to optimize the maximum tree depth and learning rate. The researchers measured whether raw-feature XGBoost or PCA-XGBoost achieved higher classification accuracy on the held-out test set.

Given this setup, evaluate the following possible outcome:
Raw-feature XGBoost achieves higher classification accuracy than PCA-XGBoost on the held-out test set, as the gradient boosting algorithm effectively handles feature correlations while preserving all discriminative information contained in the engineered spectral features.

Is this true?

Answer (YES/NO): YES